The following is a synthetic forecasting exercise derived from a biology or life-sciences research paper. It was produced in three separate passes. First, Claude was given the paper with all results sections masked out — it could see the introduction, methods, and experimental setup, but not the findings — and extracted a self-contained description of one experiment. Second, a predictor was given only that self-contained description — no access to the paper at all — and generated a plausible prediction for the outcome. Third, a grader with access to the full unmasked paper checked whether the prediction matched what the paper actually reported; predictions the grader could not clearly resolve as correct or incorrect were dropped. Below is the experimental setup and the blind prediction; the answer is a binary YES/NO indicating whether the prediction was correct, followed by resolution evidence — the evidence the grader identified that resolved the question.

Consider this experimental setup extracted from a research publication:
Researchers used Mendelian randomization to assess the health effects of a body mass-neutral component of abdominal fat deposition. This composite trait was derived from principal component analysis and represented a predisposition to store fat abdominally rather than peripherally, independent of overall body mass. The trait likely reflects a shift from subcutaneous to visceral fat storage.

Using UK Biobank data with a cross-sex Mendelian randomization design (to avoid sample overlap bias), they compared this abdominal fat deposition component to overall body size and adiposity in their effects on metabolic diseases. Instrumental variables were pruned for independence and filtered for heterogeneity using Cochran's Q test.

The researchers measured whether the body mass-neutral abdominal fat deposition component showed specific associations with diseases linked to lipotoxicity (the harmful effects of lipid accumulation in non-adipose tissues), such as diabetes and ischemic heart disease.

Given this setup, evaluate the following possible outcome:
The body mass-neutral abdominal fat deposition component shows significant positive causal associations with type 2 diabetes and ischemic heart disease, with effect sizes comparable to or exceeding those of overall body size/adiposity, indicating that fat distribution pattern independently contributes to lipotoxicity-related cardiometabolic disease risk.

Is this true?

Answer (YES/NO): NO